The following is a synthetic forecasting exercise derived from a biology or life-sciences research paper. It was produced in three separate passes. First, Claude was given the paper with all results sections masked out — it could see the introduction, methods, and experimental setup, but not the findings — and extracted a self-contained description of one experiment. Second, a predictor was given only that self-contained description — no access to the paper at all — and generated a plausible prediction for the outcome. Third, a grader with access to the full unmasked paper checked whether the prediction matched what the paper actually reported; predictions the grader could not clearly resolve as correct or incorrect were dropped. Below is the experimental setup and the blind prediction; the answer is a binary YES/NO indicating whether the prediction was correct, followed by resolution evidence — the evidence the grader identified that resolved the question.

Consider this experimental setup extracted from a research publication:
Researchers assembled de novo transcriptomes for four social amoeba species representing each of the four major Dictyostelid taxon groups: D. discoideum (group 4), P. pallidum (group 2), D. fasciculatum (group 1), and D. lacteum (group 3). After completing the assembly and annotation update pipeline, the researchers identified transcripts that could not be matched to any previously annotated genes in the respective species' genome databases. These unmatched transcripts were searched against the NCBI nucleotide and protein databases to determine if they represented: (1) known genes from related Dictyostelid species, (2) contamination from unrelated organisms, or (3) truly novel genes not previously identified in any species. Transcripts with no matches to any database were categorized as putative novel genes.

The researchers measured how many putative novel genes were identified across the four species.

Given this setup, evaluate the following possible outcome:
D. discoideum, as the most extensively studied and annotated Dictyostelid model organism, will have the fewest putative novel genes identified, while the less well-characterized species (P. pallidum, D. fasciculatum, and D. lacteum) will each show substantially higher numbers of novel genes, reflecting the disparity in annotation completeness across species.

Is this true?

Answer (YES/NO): NO